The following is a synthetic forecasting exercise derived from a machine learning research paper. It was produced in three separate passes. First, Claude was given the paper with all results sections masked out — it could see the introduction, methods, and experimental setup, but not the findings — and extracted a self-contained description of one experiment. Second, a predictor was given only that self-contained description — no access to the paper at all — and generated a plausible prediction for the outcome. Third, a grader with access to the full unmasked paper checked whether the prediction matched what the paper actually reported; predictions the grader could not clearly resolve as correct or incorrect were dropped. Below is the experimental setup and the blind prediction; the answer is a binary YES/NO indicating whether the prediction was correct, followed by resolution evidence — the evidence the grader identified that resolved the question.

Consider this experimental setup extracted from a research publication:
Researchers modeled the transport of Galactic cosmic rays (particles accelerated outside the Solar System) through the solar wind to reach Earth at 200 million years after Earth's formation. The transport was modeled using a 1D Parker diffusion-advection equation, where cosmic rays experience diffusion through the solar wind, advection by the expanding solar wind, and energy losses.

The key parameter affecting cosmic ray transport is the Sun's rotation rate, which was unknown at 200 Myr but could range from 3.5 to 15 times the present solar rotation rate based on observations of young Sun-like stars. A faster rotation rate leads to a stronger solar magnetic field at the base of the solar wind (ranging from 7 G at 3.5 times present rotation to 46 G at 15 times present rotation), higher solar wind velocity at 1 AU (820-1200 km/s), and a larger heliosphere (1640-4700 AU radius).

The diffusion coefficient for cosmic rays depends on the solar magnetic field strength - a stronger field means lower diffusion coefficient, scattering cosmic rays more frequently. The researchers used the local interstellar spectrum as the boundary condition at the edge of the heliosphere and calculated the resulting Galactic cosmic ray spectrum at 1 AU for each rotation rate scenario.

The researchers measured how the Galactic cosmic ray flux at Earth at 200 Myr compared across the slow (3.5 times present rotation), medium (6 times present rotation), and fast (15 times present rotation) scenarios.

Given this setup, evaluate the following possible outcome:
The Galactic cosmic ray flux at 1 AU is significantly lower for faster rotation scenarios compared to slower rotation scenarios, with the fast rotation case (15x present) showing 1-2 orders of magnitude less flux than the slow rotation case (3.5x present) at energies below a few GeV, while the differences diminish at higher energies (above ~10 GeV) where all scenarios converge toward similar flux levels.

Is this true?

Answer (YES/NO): YES